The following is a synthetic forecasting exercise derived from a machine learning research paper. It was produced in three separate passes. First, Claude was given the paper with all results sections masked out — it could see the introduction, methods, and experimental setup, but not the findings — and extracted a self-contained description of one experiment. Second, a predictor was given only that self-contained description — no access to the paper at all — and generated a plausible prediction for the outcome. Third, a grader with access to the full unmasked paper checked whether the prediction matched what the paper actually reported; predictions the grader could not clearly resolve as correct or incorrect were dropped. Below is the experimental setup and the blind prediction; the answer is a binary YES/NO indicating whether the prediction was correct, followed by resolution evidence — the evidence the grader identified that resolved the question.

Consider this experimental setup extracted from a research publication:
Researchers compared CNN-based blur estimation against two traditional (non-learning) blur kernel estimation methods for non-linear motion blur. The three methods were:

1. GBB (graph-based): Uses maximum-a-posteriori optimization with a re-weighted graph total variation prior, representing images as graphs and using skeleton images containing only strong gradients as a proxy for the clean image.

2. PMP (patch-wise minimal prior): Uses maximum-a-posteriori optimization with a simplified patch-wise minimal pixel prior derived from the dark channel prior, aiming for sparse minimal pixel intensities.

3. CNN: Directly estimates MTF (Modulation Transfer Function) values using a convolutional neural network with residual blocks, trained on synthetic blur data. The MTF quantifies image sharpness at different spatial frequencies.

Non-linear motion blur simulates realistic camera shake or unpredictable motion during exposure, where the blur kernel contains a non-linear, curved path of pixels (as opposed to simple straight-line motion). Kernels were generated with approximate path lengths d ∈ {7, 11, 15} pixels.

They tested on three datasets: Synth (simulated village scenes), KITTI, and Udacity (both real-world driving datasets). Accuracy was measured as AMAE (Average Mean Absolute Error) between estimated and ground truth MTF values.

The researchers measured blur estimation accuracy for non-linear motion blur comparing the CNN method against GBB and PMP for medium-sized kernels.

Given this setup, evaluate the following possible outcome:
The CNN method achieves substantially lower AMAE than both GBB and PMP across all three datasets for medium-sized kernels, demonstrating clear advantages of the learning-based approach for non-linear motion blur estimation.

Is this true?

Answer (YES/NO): NO